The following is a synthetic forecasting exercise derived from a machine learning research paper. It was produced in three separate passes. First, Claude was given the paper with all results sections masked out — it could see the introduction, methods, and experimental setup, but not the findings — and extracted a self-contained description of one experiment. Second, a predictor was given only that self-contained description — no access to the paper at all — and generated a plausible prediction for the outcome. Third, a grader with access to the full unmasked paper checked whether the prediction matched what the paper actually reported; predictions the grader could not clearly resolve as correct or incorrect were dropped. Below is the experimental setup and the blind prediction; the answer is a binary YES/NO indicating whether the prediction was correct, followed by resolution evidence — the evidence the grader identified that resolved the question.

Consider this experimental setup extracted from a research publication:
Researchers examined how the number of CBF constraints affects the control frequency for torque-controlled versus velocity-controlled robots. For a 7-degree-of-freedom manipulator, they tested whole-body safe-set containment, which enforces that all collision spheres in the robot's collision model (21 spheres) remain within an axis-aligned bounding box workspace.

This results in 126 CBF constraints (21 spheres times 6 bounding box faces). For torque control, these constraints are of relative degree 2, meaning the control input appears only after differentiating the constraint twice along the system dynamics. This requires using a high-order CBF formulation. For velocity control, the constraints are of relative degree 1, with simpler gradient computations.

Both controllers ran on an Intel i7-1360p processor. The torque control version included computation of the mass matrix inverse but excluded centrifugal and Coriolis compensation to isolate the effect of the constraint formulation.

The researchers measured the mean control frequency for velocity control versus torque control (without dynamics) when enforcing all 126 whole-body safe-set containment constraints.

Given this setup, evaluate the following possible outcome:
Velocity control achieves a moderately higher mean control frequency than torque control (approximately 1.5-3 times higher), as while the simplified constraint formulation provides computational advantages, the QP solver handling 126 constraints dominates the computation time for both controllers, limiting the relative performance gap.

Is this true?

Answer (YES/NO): NO